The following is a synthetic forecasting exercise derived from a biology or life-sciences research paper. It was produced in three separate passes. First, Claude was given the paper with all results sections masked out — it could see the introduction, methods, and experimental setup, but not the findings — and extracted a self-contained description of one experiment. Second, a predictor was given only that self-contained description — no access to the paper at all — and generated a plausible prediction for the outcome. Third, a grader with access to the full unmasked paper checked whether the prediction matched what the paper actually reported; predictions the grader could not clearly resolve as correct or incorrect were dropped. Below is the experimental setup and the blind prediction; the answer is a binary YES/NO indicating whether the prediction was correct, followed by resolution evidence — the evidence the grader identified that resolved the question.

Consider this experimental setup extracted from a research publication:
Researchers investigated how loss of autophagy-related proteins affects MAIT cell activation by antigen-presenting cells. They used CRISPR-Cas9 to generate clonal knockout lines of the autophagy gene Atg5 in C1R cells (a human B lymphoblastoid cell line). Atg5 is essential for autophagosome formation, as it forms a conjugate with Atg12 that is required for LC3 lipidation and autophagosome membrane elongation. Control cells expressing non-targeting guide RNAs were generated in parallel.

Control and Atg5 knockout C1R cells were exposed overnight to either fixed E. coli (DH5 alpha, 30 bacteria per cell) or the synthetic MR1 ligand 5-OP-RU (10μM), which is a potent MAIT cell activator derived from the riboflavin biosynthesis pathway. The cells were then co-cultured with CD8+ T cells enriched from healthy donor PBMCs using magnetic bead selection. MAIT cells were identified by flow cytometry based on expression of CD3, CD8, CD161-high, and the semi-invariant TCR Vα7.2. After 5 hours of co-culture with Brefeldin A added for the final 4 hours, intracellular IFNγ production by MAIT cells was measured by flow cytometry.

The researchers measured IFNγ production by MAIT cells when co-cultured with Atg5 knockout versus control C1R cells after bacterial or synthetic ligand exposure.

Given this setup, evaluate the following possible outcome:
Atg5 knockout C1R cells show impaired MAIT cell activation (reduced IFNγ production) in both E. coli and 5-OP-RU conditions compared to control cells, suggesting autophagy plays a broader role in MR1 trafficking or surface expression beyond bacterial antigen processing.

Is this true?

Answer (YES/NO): NO